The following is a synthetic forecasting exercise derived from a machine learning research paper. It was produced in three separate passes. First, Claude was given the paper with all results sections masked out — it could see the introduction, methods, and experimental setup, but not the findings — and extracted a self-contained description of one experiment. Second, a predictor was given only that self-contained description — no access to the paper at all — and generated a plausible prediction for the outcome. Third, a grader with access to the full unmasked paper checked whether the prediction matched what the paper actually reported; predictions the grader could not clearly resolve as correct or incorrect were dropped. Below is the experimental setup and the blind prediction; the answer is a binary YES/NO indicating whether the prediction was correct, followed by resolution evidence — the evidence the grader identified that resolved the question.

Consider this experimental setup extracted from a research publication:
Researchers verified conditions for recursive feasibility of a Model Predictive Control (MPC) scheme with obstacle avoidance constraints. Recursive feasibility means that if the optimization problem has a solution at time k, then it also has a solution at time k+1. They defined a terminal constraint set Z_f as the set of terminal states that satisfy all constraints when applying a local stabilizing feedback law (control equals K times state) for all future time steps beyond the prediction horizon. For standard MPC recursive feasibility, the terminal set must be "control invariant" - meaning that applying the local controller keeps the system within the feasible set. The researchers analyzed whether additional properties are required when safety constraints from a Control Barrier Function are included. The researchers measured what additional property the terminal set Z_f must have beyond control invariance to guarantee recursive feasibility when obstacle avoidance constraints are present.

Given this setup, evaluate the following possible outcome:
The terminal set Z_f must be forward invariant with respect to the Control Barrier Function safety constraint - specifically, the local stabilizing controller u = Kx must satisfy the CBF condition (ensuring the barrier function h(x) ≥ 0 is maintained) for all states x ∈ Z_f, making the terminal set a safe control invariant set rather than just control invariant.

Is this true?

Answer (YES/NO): YES